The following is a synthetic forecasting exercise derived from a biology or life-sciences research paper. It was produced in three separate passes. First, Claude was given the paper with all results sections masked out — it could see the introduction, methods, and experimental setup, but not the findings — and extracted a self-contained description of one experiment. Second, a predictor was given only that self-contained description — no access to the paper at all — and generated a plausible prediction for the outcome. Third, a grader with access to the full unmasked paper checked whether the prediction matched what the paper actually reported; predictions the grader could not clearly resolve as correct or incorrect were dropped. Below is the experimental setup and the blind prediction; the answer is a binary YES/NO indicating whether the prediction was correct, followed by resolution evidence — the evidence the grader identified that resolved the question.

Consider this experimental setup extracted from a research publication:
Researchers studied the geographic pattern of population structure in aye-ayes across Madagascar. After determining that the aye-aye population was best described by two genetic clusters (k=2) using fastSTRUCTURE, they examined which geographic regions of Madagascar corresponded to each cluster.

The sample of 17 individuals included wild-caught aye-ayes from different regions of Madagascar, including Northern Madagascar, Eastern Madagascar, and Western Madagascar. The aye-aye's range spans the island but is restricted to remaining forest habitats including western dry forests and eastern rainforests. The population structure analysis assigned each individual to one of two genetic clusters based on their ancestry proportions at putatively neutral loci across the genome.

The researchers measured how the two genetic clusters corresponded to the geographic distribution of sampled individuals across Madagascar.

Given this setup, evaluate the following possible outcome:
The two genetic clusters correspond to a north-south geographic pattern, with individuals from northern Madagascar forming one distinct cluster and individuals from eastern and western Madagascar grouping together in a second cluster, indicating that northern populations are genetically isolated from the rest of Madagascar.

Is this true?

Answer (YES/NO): YES